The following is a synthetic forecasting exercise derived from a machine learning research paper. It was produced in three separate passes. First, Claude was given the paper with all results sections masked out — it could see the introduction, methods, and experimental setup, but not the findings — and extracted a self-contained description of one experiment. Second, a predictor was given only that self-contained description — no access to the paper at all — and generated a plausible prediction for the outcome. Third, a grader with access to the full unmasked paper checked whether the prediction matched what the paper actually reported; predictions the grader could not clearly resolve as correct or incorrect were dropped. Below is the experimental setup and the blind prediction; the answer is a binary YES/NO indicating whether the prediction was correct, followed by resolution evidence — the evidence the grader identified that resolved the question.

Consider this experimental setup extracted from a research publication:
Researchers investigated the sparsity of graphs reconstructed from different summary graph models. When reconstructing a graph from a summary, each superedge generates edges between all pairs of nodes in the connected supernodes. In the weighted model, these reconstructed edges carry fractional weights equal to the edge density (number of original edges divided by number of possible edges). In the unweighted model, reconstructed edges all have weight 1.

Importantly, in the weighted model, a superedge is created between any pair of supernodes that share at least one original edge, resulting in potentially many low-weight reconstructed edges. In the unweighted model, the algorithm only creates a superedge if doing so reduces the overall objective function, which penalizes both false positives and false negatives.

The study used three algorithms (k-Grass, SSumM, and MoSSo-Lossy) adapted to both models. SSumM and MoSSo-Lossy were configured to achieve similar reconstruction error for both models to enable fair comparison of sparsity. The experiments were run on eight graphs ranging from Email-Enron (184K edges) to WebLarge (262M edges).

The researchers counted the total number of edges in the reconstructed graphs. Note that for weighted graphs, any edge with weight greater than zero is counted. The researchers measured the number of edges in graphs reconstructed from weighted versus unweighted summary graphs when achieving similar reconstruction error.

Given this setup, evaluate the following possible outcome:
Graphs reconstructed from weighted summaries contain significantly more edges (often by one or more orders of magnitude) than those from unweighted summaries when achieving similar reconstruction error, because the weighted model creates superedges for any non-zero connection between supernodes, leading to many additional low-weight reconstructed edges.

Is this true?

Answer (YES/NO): NO